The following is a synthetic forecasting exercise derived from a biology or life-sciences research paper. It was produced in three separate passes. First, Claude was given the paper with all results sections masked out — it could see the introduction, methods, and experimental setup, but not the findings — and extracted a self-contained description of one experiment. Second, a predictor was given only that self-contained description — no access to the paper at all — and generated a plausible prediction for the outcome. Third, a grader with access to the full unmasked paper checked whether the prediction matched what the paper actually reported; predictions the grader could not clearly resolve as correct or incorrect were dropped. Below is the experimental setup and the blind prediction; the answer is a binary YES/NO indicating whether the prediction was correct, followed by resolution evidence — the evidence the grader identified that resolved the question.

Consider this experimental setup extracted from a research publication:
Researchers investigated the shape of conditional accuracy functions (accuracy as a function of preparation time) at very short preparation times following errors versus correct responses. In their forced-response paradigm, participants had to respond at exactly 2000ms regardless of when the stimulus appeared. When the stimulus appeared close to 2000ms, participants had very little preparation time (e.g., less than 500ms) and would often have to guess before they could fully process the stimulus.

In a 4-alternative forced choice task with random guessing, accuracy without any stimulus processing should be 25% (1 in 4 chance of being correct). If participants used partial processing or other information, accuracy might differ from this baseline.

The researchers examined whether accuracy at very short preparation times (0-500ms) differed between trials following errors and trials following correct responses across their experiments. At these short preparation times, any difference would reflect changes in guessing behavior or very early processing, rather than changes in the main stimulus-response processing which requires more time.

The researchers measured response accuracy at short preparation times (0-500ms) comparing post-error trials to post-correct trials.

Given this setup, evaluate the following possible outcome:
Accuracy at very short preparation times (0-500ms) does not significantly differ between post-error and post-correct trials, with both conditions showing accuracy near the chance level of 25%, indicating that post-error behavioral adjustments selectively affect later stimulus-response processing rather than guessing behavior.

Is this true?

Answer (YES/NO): NO